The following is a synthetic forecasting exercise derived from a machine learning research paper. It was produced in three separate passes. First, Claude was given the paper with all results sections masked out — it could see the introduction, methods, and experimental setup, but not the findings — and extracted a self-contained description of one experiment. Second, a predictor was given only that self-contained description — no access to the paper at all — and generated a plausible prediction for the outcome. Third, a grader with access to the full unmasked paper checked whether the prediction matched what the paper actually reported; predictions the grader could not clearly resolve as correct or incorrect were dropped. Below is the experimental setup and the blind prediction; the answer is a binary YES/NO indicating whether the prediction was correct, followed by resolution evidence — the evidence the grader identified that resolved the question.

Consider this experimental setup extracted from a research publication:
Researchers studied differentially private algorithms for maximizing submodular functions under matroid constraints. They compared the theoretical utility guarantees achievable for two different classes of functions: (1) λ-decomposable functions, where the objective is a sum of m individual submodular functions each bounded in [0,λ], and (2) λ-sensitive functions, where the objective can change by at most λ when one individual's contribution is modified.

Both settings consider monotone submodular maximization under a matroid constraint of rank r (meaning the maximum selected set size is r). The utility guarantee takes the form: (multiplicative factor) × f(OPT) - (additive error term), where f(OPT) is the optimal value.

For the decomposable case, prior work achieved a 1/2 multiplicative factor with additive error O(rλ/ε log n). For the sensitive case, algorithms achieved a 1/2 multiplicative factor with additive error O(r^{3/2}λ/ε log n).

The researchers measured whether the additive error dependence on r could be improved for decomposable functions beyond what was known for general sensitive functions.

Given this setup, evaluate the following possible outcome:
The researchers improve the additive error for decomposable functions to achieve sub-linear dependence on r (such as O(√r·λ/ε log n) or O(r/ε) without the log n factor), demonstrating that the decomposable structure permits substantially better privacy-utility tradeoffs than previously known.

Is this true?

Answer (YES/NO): NO